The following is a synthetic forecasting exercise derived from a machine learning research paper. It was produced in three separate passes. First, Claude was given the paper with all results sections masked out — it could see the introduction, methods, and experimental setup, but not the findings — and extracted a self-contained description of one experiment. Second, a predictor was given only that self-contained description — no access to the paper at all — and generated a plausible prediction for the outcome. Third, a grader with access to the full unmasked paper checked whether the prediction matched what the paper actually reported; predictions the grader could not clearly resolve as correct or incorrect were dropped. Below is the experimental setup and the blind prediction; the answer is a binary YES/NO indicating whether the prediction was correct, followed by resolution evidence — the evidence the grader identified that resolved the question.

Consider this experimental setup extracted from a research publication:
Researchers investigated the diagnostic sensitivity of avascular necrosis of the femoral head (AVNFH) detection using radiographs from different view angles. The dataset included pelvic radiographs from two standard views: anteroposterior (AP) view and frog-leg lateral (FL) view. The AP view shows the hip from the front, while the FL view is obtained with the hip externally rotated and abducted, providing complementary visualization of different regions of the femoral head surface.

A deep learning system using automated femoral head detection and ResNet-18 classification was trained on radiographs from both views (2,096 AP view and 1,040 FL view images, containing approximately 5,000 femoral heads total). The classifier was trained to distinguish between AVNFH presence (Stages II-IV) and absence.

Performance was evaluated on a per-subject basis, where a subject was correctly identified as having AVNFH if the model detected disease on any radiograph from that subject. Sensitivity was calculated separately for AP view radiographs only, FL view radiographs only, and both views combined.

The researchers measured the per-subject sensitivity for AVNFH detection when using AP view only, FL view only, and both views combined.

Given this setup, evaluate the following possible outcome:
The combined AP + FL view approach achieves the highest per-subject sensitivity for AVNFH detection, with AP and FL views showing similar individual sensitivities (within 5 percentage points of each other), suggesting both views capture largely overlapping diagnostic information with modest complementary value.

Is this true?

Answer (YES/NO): YES